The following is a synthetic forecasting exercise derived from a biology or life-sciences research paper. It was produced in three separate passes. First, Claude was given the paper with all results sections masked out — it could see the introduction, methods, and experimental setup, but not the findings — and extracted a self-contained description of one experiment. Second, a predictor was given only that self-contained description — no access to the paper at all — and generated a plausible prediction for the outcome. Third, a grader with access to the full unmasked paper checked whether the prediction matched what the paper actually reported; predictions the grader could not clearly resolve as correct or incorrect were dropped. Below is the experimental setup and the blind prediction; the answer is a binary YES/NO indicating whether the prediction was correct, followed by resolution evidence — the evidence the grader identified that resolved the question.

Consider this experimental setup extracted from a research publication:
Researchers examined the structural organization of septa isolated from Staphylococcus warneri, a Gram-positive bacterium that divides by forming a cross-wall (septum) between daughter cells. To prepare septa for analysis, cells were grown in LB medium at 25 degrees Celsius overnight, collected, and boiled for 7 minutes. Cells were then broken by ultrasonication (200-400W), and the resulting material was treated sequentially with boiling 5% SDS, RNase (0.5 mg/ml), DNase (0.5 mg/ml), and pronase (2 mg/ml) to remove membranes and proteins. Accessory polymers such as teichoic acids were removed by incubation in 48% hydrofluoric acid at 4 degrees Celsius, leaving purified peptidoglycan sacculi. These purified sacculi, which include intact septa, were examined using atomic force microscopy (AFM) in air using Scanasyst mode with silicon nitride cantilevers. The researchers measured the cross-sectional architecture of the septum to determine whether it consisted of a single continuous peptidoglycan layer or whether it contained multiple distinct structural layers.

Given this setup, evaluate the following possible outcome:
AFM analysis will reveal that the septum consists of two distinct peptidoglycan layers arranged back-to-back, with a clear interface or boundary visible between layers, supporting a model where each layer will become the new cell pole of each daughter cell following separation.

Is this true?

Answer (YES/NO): YES